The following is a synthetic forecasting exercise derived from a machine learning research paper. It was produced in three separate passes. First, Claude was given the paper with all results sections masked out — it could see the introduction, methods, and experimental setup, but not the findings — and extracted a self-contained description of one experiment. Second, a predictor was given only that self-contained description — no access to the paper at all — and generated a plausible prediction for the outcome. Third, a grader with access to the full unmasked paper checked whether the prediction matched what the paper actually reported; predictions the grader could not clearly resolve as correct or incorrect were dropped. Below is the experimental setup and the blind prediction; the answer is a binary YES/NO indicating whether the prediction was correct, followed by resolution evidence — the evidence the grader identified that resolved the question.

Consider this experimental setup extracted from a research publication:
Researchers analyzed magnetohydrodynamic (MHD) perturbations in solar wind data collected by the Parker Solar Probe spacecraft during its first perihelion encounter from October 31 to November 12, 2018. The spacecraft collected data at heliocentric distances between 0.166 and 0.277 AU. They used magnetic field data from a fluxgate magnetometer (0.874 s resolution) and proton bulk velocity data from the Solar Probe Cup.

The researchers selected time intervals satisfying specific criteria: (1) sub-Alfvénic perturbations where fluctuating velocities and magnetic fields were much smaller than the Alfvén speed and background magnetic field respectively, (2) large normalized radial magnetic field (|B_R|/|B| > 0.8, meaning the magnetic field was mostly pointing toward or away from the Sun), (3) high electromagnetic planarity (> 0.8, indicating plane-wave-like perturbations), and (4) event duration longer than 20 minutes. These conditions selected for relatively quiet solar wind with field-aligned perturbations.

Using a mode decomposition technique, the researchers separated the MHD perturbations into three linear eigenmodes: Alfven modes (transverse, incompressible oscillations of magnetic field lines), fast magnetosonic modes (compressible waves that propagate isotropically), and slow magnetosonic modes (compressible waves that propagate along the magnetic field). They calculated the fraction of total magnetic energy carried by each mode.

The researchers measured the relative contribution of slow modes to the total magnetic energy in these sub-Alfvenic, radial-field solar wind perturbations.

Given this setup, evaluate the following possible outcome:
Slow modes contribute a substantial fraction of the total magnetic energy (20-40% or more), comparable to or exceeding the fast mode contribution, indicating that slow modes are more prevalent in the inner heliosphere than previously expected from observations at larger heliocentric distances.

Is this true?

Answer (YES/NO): NO